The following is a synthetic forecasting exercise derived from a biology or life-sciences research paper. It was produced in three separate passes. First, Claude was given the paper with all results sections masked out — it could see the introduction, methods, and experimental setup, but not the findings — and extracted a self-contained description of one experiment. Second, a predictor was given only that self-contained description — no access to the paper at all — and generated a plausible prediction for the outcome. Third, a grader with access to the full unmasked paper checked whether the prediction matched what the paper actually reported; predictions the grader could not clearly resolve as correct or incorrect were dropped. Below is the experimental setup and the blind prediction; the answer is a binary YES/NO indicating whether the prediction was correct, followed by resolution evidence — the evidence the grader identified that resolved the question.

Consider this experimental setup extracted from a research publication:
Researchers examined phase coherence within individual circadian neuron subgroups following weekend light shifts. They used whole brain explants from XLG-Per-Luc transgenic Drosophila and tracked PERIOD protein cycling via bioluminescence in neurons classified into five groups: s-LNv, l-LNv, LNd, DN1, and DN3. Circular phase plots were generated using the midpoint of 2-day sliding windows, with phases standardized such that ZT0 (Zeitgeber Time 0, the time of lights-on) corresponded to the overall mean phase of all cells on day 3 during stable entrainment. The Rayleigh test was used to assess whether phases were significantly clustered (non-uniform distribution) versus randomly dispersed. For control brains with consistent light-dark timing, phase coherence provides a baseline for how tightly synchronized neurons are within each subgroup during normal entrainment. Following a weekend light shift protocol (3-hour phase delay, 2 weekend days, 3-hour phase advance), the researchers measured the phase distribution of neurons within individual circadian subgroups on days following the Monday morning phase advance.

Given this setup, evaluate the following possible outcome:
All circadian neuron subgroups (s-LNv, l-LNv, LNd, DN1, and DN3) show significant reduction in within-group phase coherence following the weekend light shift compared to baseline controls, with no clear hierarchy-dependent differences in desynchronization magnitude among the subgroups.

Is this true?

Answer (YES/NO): NO